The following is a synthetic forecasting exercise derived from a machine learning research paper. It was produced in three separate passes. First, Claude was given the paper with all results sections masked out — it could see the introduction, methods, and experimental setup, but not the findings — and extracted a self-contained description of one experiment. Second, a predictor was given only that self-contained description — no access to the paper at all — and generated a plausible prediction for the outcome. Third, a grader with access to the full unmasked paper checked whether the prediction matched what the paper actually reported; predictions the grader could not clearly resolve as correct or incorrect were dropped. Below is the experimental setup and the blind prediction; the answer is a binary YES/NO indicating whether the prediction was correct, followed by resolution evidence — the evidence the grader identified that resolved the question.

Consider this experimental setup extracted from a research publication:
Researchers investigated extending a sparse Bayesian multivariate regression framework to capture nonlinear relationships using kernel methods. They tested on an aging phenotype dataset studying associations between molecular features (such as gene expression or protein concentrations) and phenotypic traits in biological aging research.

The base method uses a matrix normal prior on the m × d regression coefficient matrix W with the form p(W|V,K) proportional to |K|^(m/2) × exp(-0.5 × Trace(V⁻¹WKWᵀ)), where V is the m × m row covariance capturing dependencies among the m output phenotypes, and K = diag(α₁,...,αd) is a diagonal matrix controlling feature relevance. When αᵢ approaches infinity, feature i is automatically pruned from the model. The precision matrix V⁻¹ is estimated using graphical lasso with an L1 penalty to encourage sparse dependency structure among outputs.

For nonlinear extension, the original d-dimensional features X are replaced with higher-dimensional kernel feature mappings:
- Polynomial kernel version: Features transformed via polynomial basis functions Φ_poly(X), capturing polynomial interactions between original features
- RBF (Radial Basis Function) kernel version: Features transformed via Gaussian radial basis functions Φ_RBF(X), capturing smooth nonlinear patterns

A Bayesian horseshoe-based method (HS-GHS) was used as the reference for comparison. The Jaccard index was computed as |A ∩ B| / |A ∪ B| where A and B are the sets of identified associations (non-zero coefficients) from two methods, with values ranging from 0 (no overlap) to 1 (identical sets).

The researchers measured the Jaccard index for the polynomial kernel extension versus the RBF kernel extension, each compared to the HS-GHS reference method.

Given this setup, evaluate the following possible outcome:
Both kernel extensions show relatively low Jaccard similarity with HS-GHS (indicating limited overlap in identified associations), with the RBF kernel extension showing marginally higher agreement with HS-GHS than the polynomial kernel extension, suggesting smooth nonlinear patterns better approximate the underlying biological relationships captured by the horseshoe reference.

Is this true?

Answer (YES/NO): NO